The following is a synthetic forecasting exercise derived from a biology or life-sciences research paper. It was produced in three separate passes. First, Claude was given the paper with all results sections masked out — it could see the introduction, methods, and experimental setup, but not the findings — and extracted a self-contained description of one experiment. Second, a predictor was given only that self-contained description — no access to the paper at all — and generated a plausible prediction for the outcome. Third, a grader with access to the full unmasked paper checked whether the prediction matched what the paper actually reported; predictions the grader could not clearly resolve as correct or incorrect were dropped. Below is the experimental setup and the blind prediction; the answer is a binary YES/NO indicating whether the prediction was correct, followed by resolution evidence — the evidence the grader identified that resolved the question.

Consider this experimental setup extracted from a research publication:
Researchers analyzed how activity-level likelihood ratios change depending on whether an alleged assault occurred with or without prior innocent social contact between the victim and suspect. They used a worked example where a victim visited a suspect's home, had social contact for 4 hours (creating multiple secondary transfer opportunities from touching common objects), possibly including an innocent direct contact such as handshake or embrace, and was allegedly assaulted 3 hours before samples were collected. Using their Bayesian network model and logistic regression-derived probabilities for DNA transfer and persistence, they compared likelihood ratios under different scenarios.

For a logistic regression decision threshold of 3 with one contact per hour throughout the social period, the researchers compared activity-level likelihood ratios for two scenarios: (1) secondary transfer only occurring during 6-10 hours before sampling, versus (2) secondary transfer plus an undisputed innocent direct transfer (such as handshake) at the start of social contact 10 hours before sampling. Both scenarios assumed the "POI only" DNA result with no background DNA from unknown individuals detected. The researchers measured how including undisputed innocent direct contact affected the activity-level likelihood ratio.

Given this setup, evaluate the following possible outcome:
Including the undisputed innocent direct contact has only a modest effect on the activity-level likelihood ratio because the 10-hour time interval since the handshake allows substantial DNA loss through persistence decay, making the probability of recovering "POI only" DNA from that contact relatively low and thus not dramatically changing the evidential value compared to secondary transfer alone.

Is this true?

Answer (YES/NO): YES